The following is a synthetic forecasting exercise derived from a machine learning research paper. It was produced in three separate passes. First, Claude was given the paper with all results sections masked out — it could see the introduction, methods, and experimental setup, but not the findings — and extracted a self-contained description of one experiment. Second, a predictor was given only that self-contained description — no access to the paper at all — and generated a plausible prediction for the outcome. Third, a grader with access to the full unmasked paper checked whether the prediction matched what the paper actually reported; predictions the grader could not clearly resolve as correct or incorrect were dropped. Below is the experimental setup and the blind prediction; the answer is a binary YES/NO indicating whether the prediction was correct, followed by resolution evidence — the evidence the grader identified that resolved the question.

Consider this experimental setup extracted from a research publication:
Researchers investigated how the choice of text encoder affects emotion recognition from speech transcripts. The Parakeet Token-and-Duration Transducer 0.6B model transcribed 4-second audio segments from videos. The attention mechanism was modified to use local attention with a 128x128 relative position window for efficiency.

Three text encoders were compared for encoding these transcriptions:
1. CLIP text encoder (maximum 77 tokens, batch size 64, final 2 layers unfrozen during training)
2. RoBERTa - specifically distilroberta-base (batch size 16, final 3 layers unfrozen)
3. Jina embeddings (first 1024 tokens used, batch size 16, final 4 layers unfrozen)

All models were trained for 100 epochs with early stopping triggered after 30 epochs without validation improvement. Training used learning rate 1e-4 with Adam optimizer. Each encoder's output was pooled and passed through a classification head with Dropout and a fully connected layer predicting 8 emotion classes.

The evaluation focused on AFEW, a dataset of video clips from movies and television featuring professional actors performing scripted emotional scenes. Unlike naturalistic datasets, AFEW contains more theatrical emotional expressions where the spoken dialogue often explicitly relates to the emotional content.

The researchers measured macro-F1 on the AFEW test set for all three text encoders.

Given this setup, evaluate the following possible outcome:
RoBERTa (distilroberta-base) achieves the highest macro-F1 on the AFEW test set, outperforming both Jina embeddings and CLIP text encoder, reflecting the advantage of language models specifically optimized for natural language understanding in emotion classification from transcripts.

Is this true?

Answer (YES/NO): NO